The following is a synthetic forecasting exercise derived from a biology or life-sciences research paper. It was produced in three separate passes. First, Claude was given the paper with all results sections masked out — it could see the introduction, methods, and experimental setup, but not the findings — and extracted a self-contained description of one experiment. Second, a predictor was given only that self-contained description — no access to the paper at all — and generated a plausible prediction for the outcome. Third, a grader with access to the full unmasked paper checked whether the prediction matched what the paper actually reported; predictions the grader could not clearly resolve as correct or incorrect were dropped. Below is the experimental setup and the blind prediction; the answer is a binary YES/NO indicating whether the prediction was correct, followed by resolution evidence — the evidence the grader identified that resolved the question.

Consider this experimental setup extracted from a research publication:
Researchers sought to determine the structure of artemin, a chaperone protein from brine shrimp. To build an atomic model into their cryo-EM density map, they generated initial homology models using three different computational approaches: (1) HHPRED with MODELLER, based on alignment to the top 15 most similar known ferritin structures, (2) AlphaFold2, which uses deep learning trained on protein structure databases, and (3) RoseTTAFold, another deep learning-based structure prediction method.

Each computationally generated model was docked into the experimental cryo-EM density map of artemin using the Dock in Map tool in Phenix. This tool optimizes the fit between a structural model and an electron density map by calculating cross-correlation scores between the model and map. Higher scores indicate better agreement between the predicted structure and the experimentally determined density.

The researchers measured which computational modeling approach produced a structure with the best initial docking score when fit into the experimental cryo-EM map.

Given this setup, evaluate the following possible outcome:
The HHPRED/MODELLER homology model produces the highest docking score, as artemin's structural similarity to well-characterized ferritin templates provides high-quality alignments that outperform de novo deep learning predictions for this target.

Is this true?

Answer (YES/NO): YES